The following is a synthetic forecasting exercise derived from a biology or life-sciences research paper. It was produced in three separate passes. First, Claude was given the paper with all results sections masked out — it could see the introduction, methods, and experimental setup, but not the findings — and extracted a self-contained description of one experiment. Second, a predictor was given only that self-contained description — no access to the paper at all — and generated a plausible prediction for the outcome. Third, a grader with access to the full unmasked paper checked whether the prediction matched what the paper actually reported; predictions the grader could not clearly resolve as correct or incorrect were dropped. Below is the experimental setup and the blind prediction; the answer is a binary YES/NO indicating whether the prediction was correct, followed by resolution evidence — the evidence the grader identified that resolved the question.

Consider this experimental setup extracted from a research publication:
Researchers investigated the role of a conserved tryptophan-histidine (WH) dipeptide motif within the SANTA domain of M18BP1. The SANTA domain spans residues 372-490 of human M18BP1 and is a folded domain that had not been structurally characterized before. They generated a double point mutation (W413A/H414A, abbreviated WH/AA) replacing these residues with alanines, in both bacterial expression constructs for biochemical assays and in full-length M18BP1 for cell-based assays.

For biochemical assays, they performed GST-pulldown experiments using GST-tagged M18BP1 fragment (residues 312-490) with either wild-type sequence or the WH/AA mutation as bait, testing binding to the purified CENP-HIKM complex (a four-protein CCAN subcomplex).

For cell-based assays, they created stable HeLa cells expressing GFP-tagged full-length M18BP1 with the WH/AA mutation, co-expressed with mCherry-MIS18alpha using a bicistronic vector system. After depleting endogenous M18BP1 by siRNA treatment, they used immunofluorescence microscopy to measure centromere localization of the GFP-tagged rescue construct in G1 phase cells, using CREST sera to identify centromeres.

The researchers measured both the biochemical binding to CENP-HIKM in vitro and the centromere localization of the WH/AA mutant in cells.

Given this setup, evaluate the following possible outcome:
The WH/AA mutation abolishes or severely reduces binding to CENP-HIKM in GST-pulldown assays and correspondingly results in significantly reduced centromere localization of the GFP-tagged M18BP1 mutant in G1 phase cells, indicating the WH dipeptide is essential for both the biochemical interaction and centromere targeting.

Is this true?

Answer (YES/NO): NO